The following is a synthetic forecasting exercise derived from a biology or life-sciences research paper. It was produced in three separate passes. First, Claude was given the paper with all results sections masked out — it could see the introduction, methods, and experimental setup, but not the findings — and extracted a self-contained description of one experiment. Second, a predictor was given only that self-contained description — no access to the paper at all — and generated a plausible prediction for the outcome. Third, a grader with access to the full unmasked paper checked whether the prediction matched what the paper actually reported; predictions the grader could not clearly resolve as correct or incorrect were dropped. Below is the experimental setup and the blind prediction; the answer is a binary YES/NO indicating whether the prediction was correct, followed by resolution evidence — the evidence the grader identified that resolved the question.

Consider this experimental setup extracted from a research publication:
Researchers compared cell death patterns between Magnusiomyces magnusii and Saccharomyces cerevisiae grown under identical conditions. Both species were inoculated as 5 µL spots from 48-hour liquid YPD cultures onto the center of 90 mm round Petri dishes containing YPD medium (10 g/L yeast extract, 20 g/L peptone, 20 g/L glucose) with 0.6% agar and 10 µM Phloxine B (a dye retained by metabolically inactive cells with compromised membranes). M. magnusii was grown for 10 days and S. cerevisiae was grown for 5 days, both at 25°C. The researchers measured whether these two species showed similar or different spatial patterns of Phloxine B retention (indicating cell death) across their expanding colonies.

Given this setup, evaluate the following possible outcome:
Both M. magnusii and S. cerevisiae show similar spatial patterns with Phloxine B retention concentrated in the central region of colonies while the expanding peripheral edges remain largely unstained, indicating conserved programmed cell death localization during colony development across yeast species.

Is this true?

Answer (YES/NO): NO